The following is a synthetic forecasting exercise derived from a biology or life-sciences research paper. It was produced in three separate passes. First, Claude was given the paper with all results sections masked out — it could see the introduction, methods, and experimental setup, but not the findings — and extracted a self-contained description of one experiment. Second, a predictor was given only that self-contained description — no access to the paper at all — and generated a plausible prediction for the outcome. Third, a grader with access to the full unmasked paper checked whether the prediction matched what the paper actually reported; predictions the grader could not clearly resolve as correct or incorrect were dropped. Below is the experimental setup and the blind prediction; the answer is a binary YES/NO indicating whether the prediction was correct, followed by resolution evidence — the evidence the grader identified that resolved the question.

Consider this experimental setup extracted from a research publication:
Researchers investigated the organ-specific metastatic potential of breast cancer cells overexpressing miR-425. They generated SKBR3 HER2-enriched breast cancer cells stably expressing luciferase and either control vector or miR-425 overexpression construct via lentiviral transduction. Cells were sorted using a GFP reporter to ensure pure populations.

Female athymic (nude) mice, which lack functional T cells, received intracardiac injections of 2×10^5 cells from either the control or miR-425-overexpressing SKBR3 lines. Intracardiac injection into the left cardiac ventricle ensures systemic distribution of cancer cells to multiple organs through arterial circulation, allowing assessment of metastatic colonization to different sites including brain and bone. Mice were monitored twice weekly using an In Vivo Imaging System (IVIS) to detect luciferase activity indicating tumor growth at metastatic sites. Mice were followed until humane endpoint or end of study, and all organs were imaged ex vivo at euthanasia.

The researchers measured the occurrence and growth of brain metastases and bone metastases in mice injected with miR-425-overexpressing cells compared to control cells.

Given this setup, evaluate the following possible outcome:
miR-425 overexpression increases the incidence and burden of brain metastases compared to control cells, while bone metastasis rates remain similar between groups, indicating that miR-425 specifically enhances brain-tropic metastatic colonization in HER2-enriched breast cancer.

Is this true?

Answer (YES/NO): NO